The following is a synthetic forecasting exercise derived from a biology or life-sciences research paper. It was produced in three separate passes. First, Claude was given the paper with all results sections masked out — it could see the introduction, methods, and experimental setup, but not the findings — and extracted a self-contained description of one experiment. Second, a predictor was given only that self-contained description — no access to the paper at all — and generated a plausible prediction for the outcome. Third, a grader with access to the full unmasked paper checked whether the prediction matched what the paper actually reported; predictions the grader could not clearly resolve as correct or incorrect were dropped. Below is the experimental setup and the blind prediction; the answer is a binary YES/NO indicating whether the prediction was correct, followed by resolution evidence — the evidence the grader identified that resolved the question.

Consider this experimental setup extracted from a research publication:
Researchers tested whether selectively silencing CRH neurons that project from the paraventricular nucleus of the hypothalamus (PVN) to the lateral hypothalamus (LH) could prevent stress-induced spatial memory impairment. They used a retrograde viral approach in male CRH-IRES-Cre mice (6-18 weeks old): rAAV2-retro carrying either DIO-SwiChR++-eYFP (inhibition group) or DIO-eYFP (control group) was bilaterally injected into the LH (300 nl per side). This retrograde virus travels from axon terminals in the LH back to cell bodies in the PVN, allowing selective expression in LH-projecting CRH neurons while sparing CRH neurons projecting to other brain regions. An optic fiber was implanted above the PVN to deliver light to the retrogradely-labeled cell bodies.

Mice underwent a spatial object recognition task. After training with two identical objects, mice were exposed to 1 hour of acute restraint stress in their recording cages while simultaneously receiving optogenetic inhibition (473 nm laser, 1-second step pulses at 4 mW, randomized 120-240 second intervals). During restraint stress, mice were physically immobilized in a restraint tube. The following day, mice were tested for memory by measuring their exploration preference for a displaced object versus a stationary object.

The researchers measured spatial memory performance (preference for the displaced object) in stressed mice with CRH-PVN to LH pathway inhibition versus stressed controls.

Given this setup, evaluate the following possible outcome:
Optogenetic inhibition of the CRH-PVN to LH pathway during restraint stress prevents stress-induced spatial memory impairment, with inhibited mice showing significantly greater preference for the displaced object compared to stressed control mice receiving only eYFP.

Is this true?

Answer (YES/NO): YES